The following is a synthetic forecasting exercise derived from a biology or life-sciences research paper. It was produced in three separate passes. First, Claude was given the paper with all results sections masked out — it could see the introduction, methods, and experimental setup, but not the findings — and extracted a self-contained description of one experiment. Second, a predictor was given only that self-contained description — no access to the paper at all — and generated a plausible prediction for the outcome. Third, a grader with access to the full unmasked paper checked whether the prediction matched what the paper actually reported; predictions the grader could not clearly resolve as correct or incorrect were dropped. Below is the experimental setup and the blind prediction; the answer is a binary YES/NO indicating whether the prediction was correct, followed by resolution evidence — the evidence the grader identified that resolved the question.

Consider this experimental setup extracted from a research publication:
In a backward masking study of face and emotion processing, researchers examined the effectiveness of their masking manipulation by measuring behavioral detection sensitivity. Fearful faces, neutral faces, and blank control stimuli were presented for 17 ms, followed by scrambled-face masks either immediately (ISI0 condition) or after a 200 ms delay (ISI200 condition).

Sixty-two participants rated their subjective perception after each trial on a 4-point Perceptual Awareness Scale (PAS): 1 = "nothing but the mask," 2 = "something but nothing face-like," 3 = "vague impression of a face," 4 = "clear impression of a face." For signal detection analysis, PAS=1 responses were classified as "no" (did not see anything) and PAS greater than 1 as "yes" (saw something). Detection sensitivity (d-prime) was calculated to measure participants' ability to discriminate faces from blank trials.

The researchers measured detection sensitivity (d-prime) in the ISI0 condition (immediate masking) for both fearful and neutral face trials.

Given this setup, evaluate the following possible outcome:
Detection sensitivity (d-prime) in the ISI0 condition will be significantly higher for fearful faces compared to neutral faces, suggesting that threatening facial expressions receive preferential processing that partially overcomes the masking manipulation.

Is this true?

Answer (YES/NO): NO